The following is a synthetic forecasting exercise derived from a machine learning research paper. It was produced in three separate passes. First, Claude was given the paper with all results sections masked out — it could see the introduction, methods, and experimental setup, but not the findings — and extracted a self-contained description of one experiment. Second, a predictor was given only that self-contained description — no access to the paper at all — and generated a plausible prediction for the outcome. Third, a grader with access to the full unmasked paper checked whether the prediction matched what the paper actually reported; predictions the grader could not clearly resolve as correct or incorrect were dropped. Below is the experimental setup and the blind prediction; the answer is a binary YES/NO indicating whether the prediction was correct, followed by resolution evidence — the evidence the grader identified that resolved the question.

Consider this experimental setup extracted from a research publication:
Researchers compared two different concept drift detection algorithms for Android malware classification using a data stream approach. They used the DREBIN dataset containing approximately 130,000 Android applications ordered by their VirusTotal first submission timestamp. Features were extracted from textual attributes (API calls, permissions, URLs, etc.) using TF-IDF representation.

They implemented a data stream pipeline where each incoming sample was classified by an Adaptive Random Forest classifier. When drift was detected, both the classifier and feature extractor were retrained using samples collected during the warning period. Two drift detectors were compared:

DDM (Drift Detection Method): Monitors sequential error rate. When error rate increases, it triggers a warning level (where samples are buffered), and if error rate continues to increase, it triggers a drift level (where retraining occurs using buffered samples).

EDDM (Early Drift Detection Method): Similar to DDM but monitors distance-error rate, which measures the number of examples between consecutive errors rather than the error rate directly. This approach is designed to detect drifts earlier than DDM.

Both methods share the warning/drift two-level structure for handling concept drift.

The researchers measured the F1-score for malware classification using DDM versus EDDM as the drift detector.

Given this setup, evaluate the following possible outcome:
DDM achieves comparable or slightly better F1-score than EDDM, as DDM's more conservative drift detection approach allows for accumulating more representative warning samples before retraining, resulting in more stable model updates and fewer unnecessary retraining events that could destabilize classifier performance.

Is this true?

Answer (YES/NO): NO